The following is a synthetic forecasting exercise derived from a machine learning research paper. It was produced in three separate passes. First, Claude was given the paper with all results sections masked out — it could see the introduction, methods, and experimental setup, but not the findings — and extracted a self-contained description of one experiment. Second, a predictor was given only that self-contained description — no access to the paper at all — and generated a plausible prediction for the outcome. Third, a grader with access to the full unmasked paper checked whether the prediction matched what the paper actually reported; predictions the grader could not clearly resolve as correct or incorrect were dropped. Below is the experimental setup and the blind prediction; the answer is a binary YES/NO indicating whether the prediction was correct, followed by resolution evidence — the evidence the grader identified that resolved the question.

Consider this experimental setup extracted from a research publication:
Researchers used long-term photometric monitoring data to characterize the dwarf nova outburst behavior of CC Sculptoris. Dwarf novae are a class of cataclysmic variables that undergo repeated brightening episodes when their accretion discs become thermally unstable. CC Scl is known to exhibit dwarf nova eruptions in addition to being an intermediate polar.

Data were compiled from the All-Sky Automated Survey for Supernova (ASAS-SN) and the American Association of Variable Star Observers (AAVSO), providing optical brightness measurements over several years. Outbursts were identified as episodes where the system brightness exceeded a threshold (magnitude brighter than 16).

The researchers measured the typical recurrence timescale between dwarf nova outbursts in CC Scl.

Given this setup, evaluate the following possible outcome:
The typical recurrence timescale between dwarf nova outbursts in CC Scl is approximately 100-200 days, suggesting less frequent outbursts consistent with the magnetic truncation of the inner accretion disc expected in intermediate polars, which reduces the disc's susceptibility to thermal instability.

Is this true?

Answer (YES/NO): YES